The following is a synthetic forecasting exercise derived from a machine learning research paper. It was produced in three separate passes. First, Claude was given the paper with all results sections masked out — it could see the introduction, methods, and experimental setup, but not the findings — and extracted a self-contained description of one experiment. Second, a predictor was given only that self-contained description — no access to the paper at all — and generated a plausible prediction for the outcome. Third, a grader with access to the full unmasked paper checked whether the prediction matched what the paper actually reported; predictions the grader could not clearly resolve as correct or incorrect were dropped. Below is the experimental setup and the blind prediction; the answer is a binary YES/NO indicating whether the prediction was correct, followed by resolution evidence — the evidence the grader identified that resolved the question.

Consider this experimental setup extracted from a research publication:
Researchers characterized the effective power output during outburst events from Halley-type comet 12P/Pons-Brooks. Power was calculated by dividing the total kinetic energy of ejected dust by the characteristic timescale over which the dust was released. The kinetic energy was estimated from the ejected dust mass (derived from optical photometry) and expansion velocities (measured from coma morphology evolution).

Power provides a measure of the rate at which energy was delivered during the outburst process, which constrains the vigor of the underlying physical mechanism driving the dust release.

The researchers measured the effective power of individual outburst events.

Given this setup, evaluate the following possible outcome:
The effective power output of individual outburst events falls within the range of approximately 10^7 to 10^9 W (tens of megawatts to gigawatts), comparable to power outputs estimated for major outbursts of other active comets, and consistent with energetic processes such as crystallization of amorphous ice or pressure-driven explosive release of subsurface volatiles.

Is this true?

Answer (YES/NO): NO